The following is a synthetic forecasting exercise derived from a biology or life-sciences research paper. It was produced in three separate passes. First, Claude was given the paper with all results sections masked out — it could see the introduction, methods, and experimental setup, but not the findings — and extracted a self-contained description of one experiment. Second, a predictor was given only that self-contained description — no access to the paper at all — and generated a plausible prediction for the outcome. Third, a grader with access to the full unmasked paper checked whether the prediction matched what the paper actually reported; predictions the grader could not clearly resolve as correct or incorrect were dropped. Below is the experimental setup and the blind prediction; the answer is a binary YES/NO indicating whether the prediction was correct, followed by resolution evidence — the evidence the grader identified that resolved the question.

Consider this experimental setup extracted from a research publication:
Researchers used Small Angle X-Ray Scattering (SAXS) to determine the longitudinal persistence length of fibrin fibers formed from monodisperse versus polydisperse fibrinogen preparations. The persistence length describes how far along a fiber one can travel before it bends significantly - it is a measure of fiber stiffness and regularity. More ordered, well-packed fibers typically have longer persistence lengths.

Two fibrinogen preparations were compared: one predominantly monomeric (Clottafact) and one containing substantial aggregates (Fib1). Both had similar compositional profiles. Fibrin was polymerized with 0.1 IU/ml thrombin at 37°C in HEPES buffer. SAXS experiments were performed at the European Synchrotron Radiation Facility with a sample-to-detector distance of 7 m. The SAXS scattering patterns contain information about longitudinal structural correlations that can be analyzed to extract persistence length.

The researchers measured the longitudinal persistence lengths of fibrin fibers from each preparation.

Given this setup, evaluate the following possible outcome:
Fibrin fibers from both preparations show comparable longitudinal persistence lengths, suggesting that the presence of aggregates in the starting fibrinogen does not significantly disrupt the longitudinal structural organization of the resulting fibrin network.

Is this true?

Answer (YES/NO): NO